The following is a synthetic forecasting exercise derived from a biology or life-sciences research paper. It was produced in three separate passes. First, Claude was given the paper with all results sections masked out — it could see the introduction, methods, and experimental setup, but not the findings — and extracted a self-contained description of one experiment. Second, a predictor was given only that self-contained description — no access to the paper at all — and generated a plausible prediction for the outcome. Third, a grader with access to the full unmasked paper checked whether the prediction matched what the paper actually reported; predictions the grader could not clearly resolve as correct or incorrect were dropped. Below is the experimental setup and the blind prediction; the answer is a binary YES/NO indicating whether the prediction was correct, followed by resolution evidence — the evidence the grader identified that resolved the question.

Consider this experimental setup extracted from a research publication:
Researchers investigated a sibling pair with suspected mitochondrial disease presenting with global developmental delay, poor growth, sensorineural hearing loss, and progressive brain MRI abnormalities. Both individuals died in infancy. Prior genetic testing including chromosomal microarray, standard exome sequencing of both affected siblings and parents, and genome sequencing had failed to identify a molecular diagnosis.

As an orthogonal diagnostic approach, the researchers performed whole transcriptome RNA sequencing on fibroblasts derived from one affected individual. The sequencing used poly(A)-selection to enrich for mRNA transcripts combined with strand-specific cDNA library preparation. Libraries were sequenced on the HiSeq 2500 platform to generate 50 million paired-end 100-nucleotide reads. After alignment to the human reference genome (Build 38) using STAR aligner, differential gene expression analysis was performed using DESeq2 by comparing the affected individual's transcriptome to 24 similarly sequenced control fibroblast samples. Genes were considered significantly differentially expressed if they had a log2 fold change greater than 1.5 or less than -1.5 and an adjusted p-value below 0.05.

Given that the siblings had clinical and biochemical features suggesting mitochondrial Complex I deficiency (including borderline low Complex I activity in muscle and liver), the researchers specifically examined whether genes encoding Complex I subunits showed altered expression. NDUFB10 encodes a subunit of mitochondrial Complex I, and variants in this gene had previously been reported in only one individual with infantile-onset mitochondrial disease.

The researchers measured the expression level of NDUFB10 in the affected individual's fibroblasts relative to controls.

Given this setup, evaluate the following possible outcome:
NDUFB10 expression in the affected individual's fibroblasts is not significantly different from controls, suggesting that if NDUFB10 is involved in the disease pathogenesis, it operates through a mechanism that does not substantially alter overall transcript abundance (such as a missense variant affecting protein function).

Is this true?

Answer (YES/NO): NO